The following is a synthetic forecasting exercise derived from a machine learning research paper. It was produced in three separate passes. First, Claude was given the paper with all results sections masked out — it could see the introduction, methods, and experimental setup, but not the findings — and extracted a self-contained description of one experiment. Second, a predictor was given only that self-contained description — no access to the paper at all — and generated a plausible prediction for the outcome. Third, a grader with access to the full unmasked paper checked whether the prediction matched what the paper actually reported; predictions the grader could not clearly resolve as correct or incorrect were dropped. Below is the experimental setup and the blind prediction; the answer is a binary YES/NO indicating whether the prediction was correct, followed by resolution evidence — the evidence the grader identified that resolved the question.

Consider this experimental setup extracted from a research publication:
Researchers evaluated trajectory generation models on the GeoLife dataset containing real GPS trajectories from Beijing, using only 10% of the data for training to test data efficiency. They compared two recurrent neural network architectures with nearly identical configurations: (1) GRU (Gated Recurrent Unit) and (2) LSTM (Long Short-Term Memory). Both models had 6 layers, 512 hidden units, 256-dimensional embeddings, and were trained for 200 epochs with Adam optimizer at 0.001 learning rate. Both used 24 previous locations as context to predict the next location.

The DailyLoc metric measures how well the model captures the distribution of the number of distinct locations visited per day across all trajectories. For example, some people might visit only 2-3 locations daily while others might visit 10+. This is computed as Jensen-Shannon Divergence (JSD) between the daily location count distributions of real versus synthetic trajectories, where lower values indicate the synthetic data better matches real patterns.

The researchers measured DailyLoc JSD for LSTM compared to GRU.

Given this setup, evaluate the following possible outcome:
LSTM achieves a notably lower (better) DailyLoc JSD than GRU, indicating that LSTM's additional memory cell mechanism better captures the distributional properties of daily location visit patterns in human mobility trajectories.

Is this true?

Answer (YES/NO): NO